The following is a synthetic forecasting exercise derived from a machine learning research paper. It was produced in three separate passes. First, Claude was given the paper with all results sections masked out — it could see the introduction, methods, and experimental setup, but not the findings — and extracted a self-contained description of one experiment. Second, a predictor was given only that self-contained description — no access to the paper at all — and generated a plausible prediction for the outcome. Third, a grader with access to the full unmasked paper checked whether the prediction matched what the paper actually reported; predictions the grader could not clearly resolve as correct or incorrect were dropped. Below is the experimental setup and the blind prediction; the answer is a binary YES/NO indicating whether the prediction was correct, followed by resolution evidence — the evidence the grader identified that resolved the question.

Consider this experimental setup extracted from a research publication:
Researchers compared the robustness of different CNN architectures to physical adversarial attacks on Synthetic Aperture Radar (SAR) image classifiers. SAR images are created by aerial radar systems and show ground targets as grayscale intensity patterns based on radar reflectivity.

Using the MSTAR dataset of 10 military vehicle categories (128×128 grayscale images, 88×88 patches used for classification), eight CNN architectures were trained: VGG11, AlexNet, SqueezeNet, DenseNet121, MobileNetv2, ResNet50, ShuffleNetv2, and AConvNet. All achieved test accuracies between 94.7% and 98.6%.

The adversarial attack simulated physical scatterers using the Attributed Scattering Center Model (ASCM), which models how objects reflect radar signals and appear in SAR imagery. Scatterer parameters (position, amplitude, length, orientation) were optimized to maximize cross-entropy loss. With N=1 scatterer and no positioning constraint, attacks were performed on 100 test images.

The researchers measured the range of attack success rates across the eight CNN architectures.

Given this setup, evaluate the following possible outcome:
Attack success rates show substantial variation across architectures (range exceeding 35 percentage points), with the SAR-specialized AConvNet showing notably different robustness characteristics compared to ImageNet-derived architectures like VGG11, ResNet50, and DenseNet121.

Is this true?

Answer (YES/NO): NO